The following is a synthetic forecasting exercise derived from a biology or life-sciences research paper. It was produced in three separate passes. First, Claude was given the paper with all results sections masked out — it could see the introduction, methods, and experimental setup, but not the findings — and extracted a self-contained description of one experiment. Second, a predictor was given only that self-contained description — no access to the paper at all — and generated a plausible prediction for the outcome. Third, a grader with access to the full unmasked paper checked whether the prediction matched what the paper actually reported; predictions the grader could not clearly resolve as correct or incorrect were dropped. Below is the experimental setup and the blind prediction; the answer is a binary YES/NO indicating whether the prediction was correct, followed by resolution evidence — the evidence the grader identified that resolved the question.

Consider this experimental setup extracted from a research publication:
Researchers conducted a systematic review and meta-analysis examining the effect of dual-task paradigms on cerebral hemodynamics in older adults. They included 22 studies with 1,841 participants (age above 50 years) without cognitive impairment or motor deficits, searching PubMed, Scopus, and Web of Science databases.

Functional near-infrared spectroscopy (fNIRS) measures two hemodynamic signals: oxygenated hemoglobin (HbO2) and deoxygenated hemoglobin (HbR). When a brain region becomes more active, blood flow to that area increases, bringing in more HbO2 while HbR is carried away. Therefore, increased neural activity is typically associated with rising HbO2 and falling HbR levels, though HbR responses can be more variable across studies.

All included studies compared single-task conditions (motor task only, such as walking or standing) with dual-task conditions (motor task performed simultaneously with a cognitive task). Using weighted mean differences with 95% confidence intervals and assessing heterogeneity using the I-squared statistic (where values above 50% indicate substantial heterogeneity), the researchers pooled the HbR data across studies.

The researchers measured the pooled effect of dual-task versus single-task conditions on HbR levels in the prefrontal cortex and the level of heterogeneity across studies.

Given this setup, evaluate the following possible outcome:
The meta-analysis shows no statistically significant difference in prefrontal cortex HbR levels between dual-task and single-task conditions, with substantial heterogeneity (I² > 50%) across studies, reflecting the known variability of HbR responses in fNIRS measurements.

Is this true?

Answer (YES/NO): YES